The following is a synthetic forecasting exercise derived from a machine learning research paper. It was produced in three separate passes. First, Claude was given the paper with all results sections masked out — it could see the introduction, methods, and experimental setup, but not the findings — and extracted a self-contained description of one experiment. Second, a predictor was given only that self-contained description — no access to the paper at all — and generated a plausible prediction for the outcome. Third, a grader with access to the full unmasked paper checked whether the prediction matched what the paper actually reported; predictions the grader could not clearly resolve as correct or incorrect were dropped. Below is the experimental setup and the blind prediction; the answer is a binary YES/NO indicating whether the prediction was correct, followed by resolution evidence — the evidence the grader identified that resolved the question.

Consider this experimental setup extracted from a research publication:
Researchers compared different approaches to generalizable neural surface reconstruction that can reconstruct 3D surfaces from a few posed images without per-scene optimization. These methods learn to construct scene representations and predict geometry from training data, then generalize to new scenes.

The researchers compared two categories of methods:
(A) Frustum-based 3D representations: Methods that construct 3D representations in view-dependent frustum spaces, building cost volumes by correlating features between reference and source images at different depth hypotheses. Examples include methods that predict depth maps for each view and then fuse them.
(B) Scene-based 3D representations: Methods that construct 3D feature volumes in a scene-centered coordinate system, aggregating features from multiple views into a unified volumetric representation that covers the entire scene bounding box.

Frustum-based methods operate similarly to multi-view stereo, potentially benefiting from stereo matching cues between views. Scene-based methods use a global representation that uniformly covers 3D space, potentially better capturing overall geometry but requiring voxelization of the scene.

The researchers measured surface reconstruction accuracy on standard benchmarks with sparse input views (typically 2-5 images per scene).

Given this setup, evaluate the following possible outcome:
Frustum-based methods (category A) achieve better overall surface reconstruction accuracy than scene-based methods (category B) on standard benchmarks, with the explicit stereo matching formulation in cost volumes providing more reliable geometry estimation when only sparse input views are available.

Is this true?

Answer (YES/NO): NO